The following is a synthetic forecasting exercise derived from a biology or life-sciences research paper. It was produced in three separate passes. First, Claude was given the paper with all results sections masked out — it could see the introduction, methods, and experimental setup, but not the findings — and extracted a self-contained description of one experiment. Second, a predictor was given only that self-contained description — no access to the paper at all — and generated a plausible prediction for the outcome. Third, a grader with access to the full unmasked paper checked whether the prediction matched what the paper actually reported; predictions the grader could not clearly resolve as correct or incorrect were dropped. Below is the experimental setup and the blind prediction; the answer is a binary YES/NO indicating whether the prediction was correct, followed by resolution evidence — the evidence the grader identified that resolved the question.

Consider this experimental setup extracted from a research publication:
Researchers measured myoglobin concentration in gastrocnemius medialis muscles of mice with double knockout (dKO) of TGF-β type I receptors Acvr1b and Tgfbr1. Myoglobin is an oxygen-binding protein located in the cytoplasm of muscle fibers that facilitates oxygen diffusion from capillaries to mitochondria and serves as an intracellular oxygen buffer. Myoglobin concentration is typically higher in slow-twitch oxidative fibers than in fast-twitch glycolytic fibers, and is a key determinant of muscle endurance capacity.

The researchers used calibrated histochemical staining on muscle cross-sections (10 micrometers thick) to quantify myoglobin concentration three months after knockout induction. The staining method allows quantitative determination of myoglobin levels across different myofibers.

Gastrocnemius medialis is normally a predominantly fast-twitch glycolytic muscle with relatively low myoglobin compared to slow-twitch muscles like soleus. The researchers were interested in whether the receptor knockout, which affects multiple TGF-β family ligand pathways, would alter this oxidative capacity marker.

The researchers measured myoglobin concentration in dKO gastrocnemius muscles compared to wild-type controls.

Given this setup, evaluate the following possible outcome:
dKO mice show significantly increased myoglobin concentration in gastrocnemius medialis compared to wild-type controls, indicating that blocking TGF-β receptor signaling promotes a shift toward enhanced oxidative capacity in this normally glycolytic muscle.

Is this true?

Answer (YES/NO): NO